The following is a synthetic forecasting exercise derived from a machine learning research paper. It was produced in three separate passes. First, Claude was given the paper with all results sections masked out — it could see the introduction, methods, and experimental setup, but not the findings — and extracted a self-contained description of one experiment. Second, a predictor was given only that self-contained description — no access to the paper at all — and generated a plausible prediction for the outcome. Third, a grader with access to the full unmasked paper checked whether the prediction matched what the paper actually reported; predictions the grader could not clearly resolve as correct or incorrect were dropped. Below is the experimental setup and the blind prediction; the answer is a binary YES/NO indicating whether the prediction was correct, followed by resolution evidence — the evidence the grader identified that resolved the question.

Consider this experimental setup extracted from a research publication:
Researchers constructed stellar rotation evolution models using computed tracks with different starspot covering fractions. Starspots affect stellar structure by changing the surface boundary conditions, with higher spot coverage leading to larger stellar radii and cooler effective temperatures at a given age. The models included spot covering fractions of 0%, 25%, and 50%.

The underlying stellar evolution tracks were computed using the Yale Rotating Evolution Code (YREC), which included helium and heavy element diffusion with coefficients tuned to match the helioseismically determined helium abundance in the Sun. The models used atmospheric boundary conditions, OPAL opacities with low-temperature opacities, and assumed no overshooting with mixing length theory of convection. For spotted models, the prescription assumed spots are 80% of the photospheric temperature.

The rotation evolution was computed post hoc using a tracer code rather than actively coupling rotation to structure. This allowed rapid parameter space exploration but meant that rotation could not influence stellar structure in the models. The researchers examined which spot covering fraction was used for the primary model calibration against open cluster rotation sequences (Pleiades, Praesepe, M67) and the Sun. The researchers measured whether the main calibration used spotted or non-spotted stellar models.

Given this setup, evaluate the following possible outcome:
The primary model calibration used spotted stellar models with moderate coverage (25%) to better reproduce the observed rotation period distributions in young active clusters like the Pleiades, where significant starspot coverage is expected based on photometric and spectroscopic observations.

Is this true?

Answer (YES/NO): NO